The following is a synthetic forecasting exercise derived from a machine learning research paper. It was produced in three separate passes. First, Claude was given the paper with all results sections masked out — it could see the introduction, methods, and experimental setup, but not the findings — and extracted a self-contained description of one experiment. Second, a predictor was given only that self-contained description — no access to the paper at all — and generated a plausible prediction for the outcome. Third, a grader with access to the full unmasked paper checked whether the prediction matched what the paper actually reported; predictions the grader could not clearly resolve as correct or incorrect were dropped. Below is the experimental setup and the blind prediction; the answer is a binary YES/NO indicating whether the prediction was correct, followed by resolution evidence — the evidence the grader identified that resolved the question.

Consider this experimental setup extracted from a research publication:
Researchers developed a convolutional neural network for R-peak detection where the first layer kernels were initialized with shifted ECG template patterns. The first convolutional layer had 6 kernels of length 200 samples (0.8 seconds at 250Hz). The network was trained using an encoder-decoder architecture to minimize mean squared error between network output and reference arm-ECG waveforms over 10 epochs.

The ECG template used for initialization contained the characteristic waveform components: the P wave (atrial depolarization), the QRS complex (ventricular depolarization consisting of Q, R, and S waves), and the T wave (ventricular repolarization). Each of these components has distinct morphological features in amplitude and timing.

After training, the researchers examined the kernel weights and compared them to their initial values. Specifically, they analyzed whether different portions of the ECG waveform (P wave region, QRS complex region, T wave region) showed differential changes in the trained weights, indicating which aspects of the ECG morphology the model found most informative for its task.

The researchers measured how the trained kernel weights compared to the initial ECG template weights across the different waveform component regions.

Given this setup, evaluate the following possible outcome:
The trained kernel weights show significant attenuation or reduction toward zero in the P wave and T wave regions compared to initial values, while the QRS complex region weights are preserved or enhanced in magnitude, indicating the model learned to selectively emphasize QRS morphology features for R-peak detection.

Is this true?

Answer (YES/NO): NO